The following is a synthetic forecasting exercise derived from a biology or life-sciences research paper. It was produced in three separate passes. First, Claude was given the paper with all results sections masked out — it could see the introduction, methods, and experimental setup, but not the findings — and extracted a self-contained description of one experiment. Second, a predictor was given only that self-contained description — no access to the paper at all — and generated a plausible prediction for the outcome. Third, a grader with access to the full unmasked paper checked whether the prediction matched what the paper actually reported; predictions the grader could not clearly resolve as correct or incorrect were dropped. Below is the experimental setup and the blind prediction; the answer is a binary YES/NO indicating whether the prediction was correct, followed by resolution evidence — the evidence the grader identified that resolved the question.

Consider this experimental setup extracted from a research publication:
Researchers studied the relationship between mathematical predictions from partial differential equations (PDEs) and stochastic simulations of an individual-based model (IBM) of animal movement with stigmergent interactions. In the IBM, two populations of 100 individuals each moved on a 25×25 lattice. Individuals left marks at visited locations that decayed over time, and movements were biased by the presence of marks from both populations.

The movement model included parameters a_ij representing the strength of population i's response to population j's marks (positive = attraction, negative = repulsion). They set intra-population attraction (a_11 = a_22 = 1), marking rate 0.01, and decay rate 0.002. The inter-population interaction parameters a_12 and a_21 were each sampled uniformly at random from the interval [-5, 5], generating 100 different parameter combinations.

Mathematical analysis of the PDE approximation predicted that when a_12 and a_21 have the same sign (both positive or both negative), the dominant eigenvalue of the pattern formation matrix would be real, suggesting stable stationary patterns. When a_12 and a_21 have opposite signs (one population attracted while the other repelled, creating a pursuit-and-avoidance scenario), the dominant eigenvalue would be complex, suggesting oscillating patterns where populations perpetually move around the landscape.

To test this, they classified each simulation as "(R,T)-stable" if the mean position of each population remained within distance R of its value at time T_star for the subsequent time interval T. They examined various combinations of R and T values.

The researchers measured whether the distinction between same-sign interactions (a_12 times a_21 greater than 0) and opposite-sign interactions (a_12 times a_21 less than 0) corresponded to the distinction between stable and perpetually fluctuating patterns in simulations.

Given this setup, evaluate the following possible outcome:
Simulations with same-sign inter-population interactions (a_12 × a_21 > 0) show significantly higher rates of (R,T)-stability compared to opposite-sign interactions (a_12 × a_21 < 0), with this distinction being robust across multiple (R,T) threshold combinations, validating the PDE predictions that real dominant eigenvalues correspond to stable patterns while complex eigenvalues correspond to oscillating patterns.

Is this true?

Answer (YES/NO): YES